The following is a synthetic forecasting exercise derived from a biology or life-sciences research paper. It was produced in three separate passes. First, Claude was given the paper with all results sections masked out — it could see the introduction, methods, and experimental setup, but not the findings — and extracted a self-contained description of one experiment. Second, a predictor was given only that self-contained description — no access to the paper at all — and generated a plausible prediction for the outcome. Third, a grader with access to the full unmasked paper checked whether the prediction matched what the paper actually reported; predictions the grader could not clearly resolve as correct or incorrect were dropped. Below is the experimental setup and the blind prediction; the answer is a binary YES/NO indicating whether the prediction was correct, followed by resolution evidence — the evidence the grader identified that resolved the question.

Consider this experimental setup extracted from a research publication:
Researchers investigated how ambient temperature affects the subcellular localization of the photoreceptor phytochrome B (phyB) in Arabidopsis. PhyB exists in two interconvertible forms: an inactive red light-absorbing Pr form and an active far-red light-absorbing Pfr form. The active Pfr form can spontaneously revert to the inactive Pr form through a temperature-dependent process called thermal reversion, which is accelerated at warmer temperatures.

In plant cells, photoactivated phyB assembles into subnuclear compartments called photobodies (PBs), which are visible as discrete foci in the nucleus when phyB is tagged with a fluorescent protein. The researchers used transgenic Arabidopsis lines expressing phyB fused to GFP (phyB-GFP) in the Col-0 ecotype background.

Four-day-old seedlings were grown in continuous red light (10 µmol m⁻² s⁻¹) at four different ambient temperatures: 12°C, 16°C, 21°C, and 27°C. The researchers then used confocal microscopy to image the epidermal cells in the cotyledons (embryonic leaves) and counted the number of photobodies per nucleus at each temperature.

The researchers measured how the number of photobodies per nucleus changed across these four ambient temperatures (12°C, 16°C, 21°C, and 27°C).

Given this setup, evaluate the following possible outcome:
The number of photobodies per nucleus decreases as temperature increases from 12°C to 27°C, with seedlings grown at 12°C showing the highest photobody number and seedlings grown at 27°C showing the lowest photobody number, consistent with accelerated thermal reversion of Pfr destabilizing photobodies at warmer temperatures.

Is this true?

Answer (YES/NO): YES